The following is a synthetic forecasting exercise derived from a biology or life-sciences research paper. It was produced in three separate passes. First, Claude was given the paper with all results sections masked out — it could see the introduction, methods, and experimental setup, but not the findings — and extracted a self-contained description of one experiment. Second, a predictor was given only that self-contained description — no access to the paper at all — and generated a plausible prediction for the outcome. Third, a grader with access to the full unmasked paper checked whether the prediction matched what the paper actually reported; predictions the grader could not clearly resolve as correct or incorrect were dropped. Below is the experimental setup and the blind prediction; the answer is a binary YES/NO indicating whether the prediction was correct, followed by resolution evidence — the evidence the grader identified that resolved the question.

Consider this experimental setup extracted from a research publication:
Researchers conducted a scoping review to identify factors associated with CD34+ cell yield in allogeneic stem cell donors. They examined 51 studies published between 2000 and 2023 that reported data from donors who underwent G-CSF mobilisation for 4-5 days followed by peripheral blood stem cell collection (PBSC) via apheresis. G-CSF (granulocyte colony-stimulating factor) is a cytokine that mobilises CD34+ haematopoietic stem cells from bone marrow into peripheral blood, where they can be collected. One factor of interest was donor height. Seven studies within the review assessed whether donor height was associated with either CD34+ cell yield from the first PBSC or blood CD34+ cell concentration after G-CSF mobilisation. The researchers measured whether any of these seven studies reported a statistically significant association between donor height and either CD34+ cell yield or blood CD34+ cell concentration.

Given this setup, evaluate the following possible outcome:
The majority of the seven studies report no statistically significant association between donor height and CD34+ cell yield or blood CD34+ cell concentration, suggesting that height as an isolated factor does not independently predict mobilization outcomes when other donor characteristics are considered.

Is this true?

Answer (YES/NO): YES